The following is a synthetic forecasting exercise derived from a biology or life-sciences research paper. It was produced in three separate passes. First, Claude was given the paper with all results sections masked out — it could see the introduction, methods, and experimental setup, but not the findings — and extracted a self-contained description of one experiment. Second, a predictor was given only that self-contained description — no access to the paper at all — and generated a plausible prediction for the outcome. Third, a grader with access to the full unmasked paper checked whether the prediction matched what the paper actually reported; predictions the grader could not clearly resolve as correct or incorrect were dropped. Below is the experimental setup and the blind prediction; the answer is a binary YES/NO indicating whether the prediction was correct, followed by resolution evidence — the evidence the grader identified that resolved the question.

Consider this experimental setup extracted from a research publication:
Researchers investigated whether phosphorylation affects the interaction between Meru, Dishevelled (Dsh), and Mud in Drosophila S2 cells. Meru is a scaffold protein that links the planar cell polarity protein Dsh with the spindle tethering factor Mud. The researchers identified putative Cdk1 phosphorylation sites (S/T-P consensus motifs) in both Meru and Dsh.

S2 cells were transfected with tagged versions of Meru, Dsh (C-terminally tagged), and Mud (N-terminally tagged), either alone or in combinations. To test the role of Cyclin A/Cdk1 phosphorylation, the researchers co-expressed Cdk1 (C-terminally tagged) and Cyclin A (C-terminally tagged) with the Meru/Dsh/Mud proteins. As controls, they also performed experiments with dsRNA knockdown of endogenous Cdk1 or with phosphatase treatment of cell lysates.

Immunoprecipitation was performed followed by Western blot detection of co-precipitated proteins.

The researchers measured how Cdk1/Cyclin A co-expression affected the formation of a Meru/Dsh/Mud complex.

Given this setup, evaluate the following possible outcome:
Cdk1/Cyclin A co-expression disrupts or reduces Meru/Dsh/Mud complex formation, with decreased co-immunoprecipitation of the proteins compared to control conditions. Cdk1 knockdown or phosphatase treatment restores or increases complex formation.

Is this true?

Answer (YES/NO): NO